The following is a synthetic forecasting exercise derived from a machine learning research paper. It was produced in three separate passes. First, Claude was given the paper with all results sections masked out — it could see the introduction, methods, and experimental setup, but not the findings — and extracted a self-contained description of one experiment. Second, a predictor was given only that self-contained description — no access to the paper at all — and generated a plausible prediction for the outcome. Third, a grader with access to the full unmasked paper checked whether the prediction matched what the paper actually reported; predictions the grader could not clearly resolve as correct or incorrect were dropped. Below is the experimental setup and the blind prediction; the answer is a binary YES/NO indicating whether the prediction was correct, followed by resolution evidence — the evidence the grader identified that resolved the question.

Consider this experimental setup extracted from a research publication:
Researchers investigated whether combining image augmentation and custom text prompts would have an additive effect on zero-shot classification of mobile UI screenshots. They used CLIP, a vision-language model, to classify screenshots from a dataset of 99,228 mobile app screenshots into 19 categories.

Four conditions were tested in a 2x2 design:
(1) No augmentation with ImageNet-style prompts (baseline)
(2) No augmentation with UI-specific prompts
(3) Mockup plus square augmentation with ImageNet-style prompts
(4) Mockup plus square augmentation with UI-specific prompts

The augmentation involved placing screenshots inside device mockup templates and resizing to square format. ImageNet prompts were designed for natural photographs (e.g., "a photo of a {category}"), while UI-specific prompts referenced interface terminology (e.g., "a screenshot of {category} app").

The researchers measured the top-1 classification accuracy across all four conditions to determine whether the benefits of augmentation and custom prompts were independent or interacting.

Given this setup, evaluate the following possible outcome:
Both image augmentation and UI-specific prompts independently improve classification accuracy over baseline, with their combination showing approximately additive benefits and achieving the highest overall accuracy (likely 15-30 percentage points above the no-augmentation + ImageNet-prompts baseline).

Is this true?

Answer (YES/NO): NO